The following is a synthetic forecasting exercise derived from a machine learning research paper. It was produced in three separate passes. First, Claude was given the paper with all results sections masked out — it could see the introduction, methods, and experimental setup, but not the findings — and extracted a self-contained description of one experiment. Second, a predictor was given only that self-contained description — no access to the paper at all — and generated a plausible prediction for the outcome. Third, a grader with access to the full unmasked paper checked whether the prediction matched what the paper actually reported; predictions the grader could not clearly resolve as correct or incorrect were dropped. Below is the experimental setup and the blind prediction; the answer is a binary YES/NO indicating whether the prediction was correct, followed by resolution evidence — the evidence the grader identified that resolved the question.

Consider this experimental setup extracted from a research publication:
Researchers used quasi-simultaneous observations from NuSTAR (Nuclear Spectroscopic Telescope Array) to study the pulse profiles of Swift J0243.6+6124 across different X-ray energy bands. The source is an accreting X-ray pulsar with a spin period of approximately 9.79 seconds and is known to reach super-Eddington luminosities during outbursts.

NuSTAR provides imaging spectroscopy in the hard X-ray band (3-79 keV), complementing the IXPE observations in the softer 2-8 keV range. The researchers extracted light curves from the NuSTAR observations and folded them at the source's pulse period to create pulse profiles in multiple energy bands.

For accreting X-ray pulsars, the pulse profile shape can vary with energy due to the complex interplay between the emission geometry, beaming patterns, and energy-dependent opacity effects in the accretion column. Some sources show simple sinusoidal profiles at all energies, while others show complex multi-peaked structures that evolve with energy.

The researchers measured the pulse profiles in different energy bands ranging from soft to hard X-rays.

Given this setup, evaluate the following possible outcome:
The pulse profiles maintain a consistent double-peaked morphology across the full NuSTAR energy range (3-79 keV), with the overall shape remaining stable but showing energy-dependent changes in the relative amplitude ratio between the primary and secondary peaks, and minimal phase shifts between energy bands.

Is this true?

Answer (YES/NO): NO